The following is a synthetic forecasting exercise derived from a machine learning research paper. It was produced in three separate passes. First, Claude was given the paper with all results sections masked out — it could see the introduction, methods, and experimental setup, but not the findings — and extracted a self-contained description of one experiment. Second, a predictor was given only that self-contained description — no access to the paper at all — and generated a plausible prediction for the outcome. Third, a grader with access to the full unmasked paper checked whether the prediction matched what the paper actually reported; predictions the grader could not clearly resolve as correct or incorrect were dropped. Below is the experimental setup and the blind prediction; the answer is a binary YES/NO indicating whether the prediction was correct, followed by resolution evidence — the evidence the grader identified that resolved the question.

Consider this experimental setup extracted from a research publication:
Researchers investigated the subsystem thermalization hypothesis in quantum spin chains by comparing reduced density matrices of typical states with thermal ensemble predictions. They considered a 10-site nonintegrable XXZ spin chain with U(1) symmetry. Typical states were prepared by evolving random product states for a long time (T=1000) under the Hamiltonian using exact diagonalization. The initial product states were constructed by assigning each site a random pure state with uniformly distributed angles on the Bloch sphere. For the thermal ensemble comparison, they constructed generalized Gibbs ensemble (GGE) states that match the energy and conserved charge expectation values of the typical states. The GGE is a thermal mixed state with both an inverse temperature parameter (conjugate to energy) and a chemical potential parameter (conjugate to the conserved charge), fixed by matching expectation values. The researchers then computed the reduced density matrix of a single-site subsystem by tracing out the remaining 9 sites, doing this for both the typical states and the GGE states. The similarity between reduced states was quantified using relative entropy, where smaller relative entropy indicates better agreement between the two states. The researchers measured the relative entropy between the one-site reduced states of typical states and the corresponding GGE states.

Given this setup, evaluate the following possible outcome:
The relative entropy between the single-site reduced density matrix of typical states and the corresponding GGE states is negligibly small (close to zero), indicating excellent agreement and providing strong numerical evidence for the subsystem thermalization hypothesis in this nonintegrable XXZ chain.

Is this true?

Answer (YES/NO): YES